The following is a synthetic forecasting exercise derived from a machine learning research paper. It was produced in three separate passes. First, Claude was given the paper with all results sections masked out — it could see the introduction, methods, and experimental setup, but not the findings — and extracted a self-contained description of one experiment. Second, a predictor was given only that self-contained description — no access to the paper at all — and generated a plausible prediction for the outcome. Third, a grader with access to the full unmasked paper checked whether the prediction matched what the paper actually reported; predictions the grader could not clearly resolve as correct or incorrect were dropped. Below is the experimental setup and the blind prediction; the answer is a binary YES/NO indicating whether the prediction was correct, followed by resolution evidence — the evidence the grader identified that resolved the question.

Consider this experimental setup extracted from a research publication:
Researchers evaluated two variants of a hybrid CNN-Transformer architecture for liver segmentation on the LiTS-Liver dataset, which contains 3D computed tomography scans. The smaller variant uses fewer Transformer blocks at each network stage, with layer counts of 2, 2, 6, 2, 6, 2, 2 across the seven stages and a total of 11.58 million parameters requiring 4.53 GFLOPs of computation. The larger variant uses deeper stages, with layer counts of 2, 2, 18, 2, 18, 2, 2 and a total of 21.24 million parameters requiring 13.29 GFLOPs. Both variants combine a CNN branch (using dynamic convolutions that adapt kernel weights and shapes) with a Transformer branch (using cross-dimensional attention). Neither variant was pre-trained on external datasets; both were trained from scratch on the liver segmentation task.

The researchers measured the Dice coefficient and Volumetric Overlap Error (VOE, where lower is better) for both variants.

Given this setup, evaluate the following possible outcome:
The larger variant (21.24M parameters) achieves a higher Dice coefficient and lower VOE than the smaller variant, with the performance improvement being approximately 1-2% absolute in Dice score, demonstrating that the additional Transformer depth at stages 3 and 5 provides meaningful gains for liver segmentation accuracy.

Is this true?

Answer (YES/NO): NO